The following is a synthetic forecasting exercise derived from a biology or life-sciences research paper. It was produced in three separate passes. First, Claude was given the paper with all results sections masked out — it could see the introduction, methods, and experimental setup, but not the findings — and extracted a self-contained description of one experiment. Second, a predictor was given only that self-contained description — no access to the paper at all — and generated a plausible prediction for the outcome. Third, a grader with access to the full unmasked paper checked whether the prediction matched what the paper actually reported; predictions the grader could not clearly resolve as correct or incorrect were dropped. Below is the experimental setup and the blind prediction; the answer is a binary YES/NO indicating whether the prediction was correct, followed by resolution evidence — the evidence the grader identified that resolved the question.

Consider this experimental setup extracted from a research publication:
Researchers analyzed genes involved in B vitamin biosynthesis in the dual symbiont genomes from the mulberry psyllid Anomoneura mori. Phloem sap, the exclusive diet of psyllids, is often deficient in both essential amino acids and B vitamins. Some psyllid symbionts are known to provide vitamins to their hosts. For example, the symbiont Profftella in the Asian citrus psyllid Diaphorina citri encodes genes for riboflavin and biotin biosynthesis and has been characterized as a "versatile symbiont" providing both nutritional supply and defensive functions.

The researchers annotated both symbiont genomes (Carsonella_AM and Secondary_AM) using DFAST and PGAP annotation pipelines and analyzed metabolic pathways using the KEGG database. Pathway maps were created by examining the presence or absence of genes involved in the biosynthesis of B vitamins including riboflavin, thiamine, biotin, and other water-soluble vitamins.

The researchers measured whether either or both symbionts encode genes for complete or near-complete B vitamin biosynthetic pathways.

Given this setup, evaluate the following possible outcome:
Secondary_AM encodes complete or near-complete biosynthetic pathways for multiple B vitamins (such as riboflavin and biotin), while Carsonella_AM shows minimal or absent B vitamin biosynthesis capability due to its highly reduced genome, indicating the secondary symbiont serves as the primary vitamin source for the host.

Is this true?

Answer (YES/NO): YES